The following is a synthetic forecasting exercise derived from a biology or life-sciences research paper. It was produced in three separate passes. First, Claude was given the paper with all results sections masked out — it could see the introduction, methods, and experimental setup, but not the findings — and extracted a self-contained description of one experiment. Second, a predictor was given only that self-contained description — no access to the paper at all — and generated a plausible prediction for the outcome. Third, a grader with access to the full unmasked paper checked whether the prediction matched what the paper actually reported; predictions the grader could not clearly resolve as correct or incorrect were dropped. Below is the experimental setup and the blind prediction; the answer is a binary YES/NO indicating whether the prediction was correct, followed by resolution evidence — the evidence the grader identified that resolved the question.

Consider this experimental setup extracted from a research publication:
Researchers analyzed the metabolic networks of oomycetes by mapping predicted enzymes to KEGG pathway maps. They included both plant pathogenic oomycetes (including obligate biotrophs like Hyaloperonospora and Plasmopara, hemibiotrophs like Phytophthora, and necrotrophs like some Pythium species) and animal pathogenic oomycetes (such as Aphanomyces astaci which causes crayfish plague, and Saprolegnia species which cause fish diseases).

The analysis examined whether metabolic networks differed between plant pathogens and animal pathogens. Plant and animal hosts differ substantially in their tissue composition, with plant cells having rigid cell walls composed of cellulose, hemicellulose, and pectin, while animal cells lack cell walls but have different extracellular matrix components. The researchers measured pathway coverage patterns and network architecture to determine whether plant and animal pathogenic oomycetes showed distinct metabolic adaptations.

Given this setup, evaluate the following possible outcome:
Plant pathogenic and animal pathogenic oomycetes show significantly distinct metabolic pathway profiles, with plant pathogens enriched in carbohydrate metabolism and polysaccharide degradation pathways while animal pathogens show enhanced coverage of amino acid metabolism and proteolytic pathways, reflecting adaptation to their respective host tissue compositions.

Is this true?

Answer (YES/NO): NO